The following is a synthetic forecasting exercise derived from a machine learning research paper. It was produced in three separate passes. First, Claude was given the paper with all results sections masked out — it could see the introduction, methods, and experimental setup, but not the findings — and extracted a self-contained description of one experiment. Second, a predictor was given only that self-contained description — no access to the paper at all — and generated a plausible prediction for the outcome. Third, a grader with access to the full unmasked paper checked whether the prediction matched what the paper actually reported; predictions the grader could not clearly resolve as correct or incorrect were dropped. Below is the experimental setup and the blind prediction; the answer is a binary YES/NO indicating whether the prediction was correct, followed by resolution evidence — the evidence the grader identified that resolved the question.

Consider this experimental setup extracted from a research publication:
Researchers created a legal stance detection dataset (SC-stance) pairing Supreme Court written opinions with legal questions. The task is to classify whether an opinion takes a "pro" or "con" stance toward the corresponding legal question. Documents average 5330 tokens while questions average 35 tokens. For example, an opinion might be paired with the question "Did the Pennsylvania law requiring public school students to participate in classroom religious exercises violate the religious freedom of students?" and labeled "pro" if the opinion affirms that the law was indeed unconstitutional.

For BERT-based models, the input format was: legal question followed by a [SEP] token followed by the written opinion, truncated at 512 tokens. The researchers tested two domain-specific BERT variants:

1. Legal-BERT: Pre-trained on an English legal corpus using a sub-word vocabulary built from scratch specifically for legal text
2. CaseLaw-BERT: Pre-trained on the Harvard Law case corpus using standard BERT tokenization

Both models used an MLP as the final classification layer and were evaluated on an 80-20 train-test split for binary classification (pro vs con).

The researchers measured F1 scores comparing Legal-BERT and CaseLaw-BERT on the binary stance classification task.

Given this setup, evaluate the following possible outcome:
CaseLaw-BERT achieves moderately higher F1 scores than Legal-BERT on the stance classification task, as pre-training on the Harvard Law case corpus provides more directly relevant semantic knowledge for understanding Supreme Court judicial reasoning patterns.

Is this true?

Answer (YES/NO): NO